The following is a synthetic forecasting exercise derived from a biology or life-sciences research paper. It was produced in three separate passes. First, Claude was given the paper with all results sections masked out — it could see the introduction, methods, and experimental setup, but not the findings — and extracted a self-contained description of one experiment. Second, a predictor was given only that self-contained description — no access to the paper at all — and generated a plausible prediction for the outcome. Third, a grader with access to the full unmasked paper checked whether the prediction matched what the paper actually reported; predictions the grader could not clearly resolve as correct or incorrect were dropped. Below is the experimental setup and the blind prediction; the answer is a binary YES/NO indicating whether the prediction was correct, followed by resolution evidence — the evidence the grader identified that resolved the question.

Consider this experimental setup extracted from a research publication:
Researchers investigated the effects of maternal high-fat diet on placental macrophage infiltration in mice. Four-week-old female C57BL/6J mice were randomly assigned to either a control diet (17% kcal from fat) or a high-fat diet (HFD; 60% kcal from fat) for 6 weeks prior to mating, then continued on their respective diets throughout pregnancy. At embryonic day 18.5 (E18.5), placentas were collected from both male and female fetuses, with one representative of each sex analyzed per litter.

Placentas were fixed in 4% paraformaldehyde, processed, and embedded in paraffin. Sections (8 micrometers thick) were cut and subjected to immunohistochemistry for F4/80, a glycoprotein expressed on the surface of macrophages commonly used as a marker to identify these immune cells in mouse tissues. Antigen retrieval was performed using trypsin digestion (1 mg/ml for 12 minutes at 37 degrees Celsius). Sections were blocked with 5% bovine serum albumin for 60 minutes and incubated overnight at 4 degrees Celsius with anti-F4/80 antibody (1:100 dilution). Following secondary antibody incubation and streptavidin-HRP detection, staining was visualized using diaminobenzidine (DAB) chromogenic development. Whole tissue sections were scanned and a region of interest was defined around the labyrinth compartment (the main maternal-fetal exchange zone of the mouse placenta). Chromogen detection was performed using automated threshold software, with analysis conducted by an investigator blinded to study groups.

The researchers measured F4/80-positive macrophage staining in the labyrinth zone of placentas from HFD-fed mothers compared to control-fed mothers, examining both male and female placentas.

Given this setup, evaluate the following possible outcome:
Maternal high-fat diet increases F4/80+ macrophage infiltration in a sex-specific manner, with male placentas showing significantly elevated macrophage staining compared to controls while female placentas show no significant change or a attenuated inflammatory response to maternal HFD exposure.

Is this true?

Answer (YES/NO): NO